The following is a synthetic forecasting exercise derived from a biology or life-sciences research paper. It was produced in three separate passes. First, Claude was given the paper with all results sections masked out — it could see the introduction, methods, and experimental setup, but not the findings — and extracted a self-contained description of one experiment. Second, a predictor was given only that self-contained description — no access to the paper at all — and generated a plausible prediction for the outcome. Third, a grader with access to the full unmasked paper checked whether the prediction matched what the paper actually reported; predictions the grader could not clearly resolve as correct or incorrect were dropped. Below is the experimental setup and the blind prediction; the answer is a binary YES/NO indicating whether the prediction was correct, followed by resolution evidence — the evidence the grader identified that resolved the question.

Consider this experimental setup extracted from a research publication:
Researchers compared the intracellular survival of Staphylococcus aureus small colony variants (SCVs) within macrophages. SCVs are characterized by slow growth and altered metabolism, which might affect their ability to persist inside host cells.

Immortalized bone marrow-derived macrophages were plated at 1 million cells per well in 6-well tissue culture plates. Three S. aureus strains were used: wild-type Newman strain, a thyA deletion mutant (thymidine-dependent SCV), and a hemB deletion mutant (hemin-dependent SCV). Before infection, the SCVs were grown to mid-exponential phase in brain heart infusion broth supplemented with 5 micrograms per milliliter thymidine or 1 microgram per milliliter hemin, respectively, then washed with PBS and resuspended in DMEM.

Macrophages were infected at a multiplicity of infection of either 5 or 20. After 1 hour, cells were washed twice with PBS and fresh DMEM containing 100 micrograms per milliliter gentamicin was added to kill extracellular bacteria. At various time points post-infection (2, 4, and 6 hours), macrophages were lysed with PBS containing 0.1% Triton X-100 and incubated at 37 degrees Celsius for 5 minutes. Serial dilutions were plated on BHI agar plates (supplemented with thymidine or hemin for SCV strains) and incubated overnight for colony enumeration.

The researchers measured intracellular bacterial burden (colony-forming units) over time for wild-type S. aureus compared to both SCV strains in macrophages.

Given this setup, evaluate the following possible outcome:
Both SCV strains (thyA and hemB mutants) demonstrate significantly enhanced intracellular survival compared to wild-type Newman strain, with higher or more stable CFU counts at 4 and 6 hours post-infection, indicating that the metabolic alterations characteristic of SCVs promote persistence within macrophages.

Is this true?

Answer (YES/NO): NO